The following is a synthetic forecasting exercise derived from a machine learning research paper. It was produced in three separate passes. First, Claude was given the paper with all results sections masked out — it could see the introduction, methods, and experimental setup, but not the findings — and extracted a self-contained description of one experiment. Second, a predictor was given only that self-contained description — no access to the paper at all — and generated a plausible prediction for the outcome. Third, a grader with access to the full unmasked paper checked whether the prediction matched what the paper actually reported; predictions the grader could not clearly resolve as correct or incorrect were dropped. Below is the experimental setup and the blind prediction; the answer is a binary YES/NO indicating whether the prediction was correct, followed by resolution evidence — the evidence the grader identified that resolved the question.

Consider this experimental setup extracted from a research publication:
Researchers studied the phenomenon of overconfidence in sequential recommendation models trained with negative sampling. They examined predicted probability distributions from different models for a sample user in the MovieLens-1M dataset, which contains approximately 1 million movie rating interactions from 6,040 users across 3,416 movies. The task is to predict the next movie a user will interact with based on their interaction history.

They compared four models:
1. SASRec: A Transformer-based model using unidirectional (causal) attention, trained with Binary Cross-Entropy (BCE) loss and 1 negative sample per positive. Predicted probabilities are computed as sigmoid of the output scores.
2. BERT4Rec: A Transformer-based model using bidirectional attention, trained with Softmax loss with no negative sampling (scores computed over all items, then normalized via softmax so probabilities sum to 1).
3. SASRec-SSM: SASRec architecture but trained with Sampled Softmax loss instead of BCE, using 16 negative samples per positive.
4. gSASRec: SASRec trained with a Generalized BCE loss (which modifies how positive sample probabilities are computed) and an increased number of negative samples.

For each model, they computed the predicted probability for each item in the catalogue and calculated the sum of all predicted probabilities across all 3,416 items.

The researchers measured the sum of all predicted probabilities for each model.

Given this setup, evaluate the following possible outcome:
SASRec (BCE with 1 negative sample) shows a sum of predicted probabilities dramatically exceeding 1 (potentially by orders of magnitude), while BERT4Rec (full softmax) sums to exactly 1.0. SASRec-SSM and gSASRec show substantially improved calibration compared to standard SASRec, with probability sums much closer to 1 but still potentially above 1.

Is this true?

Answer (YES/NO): NO